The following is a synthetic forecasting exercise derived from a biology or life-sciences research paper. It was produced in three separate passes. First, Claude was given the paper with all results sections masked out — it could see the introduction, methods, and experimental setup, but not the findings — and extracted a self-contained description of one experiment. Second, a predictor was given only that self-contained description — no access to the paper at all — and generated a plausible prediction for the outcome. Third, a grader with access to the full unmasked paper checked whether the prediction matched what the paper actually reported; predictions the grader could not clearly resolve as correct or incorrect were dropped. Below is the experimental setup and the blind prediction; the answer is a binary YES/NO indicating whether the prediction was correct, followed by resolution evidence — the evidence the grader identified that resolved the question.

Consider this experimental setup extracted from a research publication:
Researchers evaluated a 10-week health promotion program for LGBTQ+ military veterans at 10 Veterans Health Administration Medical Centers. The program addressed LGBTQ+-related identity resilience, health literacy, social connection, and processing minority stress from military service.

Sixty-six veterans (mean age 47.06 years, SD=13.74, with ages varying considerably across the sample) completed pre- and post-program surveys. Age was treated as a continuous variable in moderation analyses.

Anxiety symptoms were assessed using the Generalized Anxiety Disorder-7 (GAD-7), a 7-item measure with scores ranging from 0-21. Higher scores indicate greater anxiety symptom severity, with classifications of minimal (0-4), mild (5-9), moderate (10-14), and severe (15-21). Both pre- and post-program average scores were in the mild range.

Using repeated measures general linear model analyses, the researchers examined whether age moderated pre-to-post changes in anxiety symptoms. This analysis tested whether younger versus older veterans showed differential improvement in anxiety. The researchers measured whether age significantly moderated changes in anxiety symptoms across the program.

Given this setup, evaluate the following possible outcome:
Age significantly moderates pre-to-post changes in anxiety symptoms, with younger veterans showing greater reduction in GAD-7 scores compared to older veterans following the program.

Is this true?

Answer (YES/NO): NO